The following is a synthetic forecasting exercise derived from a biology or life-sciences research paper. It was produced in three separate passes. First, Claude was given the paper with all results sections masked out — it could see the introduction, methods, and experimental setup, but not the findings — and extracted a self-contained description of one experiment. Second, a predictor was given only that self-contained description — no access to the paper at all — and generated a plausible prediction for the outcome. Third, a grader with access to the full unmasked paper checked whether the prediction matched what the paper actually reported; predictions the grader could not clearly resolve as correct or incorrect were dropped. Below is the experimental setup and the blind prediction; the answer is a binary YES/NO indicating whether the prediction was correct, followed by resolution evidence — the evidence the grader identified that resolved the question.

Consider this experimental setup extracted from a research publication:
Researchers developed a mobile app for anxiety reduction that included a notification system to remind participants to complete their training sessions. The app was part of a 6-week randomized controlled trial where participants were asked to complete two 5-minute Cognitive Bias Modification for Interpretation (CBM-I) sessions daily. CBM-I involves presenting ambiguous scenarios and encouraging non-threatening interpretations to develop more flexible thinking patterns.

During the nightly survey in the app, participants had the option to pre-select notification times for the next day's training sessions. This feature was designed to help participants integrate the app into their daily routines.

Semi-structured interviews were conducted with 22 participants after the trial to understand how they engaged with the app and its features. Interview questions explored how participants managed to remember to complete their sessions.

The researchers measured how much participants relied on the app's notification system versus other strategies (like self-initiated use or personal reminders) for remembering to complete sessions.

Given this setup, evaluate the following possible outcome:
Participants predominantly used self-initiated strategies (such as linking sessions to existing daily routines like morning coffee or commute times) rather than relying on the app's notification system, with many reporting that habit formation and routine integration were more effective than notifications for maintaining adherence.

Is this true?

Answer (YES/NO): NO